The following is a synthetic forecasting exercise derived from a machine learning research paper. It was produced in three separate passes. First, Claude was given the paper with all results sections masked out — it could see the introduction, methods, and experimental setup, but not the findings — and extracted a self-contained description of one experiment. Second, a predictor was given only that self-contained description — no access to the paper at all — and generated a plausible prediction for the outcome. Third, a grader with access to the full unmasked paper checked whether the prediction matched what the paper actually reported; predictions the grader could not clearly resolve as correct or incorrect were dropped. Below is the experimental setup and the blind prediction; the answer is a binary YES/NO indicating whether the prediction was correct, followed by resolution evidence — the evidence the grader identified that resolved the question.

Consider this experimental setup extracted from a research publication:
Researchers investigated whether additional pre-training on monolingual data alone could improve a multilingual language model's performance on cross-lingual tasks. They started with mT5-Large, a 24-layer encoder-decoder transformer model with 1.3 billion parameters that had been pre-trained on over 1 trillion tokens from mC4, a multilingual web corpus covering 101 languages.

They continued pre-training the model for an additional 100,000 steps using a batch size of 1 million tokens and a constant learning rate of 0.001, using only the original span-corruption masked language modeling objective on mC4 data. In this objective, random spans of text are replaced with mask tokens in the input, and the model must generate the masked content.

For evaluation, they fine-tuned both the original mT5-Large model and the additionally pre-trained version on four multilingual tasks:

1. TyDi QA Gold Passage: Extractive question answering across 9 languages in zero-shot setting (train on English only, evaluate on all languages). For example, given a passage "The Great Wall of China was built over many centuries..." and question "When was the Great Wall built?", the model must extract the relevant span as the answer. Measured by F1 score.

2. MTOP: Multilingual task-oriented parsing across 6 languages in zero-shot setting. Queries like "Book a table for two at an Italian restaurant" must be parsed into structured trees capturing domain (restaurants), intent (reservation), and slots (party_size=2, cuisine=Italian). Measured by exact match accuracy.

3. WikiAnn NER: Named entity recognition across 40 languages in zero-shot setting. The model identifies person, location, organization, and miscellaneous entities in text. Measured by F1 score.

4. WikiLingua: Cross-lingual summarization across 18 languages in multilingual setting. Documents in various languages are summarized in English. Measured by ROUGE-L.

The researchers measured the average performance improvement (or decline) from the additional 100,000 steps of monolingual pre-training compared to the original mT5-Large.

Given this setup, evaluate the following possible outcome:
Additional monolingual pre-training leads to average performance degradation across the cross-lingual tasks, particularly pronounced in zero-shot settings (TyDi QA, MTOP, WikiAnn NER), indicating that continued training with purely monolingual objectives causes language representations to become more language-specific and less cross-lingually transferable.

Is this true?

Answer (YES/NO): NO